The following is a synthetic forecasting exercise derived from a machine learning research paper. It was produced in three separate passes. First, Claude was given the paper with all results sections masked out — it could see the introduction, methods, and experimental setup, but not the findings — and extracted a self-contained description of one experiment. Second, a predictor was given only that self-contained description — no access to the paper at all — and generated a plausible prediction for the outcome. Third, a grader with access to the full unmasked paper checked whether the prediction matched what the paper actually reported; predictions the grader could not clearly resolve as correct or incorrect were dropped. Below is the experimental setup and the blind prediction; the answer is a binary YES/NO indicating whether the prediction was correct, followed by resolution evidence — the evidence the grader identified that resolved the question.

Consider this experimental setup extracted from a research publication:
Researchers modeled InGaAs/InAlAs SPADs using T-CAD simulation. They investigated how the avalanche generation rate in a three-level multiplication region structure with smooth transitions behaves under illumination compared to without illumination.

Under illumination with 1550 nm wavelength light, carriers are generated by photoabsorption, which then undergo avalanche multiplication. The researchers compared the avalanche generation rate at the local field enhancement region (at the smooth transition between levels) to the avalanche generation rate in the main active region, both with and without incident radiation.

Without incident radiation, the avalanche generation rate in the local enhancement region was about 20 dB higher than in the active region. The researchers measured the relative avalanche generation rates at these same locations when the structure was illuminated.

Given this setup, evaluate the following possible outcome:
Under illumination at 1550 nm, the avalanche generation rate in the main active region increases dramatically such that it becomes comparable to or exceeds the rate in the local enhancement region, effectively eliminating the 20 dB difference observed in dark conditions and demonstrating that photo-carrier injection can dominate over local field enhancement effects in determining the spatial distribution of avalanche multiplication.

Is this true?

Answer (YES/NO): YES